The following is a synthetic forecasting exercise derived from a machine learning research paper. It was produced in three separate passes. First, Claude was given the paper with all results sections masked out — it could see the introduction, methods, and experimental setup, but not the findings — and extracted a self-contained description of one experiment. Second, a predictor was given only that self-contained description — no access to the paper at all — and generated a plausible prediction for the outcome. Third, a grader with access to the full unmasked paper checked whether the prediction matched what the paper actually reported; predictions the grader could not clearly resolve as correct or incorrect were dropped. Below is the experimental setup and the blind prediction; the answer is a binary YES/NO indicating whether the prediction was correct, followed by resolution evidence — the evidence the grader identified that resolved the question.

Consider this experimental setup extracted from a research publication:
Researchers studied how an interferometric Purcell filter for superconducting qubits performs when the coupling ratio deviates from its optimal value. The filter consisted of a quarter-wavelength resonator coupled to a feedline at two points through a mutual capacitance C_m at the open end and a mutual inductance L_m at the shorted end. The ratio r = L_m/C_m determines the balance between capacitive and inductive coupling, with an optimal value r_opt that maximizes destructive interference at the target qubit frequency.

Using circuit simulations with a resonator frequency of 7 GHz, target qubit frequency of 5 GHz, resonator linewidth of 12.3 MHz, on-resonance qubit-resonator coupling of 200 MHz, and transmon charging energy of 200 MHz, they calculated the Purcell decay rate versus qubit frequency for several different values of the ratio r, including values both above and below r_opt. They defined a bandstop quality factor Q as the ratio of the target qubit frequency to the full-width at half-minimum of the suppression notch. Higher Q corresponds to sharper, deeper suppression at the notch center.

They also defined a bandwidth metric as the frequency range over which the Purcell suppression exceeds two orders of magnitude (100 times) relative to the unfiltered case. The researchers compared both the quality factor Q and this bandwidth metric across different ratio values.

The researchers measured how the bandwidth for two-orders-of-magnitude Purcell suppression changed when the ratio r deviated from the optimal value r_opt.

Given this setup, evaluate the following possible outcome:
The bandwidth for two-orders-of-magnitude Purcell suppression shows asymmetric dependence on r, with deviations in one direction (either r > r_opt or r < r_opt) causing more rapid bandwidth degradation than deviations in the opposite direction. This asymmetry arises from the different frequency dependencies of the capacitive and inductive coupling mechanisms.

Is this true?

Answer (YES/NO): NO